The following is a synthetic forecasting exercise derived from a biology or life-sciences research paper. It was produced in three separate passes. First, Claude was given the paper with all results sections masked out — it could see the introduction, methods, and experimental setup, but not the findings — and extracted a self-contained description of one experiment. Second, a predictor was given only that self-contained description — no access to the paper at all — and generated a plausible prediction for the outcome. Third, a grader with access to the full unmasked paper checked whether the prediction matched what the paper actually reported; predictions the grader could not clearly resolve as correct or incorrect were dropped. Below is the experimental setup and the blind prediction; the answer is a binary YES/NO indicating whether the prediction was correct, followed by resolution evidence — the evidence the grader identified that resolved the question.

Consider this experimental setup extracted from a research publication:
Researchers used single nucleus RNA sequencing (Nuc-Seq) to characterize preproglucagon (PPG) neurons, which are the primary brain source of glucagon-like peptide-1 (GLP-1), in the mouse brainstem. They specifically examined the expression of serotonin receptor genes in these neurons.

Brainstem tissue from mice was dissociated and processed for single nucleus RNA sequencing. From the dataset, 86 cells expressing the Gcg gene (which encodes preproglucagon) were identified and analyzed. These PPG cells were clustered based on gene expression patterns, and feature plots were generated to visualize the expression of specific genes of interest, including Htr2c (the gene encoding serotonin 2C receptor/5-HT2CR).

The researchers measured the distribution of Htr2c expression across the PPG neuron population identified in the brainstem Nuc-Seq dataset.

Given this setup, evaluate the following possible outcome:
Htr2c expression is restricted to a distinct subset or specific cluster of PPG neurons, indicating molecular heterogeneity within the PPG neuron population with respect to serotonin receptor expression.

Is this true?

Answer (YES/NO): NO